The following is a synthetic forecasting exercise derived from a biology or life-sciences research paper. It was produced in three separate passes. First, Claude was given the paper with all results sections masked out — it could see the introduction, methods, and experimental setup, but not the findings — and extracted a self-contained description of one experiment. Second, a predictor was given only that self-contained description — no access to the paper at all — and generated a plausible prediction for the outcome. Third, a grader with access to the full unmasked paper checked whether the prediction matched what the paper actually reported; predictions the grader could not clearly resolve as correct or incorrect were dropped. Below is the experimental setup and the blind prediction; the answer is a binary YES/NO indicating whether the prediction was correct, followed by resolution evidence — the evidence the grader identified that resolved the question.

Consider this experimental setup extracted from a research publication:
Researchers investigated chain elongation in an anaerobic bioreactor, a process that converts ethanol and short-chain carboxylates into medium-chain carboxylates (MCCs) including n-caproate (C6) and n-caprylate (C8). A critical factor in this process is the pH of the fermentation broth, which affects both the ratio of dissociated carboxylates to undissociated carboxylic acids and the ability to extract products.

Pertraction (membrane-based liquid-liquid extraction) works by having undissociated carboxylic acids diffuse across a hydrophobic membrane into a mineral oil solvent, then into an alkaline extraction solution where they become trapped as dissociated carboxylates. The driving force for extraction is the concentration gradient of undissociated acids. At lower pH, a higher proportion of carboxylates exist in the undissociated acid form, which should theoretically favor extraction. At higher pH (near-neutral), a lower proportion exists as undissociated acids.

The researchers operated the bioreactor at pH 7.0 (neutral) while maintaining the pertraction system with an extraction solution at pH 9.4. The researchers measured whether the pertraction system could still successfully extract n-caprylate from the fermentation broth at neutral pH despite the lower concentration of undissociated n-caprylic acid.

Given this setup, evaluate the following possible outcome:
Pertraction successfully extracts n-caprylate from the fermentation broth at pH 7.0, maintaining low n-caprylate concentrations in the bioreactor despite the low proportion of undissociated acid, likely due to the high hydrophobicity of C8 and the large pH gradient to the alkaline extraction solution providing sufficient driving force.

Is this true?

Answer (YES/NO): NO